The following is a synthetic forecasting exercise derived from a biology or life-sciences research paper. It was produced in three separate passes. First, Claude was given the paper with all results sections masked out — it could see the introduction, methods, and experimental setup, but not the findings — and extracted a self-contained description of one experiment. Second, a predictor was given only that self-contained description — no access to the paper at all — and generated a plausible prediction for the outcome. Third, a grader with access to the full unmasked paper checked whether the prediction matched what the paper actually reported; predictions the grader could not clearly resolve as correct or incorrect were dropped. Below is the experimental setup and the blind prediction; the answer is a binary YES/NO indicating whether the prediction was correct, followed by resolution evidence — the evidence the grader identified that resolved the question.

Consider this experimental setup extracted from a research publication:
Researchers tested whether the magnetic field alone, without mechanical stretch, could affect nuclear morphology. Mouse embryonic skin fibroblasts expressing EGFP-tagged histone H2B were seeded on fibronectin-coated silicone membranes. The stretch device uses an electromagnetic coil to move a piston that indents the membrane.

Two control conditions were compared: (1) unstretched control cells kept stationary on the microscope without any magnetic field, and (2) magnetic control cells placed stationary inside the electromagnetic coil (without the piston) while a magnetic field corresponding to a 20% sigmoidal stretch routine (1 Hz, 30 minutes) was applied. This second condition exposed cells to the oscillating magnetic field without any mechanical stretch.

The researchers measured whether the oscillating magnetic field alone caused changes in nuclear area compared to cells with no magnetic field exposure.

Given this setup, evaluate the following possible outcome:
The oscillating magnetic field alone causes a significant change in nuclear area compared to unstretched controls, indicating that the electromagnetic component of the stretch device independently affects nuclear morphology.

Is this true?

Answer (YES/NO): NO